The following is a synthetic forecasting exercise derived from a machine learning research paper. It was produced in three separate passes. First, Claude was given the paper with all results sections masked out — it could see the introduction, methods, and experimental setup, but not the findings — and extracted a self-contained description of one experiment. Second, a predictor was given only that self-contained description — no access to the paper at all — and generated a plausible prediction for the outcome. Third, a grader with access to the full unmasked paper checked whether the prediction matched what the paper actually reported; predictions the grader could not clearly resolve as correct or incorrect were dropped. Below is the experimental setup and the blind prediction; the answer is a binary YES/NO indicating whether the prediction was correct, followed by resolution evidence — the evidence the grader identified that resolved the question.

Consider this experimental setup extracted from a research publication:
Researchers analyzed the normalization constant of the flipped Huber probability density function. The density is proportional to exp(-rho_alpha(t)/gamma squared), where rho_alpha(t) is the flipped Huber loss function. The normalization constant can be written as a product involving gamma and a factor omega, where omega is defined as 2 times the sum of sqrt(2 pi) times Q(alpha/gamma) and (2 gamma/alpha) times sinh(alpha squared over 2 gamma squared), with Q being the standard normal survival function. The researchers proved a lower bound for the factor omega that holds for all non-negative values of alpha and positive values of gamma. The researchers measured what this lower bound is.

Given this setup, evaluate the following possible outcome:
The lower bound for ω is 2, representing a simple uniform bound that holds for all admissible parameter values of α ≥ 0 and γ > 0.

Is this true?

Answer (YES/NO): NO